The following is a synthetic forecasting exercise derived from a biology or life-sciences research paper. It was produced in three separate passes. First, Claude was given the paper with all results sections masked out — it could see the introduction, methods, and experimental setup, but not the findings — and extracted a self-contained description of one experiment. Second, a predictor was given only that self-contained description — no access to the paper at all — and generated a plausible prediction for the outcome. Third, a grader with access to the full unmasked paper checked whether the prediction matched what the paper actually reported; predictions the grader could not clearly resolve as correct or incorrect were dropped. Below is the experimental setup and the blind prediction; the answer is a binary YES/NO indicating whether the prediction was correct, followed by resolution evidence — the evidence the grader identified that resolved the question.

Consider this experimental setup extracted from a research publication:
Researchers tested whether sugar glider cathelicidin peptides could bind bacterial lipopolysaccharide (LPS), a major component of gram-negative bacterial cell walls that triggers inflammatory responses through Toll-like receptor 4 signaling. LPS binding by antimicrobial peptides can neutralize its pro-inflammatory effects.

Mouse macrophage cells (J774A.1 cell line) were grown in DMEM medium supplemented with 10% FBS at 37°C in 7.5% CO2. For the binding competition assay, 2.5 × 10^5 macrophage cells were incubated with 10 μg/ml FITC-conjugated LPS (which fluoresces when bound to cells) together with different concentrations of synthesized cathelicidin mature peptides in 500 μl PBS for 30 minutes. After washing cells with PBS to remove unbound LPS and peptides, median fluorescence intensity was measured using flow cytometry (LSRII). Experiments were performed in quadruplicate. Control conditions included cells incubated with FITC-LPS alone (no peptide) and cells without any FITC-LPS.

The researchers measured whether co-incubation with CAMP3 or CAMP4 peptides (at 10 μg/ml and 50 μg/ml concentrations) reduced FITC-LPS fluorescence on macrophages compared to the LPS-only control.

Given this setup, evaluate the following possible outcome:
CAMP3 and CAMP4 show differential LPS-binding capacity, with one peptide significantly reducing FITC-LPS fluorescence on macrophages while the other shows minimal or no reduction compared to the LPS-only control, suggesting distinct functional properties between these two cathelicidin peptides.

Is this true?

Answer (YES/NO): NO